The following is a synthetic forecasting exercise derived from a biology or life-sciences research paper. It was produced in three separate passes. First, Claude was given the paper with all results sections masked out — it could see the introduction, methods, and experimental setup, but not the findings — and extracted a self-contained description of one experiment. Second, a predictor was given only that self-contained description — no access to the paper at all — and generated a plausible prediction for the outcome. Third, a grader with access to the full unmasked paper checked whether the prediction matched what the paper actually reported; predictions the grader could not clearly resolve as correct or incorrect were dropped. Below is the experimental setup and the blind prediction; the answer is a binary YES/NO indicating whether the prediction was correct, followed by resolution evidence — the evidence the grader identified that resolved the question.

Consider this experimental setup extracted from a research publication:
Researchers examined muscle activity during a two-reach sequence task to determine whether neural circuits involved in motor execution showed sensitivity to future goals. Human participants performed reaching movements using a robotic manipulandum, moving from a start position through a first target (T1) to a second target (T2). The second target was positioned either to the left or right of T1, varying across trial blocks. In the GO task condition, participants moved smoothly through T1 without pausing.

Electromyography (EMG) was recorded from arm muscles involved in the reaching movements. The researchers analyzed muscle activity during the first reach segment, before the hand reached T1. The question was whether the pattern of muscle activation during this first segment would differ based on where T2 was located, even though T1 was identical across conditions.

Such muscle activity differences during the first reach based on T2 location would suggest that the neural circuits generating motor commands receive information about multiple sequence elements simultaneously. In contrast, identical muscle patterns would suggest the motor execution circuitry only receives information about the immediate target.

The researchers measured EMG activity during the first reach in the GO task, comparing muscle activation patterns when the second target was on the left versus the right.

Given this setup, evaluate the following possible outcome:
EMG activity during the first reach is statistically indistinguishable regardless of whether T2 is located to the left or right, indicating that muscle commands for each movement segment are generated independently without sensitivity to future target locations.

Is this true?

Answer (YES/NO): NO